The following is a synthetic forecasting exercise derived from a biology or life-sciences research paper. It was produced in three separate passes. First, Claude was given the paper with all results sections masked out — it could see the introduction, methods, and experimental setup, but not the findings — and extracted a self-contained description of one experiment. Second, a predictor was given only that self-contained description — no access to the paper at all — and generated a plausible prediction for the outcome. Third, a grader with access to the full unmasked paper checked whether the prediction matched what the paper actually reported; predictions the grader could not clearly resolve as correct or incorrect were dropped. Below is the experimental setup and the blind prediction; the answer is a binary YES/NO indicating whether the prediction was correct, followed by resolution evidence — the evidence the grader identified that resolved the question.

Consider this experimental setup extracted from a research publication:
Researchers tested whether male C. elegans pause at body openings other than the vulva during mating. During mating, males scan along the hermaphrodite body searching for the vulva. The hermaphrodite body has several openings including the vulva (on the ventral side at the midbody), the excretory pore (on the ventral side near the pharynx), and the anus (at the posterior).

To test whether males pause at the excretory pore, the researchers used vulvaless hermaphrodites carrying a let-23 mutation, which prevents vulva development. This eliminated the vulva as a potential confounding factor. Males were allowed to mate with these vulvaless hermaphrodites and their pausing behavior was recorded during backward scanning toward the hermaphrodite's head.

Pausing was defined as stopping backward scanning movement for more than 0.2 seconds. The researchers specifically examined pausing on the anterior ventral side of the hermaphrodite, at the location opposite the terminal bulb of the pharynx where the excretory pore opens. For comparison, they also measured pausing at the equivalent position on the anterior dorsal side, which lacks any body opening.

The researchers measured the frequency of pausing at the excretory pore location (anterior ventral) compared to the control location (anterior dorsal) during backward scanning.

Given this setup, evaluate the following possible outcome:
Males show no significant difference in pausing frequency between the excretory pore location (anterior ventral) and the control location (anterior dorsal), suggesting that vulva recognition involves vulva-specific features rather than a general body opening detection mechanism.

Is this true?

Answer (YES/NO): NO